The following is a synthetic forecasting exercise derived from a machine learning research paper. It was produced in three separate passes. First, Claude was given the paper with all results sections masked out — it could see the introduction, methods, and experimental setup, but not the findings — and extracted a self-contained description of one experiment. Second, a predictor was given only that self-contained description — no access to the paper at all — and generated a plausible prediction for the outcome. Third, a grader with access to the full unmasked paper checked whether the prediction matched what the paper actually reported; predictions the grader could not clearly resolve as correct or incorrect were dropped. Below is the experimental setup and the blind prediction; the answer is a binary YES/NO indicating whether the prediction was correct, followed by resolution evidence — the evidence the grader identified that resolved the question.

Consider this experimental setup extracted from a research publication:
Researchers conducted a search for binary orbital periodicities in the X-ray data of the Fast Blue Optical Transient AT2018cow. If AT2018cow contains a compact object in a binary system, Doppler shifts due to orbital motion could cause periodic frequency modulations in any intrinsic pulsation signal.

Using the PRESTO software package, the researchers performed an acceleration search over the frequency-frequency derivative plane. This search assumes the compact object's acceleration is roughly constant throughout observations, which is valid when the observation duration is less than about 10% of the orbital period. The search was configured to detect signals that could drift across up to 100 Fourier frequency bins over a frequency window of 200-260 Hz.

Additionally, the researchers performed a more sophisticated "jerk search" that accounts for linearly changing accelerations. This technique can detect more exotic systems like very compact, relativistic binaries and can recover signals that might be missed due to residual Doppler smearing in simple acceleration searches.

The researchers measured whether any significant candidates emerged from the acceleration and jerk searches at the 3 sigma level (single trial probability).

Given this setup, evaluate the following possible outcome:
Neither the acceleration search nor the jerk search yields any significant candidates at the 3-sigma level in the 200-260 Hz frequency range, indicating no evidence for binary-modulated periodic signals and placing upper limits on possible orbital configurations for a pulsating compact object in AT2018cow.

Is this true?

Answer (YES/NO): YES